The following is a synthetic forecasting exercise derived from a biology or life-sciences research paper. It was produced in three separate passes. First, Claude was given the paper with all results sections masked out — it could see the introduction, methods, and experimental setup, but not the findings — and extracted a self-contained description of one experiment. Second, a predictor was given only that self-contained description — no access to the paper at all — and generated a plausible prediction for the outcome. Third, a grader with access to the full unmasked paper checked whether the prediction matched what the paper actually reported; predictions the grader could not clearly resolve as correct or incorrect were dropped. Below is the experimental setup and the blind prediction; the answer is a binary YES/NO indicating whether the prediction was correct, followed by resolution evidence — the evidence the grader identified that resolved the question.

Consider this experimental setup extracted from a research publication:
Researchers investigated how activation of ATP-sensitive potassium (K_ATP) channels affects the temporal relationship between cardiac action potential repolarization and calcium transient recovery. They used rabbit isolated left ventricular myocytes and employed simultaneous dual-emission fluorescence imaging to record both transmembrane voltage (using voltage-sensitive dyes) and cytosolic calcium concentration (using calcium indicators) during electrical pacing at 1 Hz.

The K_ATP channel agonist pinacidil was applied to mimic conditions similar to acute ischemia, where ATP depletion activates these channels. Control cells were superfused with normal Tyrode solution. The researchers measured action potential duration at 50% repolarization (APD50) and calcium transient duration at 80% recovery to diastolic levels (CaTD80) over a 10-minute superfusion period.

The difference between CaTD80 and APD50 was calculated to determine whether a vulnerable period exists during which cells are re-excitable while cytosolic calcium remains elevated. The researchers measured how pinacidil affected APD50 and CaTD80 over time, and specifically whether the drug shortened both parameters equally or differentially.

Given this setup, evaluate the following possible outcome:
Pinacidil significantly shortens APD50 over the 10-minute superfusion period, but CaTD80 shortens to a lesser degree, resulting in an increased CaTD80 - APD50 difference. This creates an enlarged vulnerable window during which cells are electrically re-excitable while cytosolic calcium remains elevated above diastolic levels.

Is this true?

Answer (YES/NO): YES